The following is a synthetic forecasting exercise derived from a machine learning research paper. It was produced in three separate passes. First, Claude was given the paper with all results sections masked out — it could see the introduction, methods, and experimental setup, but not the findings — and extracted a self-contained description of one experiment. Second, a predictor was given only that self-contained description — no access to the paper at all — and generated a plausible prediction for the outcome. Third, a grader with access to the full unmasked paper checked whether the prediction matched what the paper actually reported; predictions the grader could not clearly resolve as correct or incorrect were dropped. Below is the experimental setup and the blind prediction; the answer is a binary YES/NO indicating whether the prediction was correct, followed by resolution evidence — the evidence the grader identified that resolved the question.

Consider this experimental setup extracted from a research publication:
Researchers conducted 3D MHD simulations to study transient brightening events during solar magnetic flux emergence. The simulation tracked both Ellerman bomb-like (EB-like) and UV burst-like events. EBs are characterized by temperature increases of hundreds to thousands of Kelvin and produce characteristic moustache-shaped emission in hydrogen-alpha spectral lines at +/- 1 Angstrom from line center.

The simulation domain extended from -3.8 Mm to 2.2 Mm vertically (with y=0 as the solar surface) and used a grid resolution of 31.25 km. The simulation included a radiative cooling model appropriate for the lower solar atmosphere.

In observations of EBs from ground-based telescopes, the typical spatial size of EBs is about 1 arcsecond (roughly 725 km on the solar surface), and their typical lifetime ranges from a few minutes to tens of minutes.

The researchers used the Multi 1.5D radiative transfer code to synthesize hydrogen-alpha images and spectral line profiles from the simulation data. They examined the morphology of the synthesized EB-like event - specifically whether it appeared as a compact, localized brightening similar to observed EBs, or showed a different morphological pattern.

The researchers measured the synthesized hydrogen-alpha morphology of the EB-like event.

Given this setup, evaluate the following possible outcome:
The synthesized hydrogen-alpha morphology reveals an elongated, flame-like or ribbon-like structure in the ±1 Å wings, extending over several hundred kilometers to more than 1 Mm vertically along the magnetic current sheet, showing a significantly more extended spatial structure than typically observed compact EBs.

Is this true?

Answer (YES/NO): NO